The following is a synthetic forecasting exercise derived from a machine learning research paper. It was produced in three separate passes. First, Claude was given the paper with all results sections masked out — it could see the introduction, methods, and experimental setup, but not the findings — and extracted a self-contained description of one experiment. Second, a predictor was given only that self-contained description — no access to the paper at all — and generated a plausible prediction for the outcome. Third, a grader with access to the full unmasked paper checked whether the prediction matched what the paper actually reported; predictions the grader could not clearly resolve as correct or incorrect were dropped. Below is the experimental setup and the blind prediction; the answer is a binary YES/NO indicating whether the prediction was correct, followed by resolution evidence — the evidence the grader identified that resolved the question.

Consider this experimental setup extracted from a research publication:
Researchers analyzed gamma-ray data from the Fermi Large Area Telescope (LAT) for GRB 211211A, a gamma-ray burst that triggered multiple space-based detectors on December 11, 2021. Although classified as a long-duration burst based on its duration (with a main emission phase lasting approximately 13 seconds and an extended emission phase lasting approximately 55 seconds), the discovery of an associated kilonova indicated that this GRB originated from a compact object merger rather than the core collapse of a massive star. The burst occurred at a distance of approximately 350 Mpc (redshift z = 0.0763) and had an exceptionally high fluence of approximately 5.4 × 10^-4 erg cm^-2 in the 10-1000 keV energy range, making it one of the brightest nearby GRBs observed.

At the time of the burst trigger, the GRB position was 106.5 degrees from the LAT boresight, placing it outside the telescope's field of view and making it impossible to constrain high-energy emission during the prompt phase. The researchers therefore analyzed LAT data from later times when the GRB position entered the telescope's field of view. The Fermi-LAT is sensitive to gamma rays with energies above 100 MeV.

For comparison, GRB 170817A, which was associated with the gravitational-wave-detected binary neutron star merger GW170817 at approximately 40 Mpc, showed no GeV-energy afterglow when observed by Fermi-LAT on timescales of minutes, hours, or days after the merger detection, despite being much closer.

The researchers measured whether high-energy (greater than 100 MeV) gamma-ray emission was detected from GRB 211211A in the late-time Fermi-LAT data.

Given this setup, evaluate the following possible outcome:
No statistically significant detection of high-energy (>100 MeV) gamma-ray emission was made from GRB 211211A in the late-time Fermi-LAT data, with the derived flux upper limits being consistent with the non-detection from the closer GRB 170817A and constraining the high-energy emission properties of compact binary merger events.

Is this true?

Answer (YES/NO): NO